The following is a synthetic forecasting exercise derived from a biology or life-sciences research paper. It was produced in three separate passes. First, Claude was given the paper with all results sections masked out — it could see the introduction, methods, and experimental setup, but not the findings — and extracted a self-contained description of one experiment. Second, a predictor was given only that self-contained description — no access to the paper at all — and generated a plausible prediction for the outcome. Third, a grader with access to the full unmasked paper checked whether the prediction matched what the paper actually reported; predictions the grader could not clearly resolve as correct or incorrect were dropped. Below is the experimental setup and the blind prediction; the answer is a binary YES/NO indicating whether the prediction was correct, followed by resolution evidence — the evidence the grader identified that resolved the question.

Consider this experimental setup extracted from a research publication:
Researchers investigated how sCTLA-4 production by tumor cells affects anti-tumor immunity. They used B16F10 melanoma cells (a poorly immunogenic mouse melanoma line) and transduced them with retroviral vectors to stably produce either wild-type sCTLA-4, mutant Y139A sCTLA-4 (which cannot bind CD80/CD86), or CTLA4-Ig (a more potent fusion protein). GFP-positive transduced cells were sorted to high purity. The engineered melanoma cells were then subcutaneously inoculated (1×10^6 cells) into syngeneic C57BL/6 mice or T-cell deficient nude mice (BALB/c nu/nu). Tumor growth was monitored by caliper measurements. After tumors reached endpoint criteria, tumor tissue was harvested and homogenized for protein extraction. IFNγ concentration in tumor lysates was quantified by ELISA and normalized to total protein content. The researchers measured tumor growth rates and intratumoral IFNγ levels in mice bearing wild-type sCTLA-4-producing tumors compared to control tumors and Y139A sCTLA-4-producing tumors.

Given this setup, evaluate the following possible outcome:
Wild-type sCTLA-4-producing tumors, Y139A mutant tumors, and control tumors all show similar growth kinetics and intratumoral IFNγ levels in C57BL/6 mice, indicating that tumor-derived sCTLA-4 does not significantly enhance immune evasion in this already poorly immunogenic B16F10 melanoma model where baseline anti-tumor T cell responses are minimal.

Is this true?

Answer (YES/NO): NO